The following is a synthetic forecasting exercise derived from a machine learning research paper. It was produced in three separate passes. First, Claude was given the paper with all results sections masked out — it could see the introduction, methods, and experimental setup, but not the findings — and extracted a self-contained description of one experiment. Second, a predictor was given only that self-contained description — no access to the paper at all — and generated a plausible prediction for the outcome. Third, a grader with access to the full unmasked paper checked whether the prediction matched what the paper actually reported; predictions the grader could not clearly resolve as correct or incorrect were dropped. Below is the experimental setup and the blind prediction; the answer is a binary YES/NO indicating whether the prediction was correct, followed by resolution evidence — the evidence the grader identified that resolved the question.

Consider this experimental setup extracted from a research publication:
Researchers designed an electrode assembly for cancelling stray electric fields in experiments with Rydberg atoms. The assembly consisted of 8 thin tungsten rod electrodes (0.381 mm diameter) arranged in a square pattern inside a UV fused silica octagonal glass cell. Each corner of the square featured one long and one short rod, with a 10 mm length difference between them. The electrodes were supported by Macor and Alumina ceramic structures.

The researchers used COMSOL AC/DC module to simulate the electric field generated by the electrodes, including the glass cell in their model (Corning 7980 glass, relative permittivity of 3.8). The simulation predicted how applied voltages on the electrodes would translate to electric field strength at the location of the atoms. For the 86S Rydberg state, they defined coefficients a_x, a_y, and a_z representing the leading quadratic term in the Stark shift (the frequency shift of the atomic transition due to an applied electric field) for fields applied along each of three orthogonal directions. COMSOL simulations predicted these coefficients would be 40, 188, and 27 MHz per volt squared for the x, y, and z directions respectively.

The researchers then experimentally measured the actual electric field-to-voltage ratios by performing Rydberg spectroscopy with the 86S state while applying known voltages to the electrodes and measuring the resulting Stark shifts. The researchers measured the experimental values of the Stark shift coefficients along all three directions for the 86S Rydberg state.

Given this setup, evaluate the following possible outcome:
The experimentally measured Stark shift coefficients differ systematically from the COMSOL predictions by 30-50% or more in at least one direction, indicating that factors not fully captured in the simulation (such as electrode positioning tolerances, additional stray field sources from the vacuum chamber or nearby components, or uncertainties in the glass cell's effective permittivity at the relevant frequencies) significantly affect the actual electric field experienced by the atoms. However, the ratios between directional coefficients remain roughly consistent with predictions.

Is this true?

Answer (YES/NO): NO